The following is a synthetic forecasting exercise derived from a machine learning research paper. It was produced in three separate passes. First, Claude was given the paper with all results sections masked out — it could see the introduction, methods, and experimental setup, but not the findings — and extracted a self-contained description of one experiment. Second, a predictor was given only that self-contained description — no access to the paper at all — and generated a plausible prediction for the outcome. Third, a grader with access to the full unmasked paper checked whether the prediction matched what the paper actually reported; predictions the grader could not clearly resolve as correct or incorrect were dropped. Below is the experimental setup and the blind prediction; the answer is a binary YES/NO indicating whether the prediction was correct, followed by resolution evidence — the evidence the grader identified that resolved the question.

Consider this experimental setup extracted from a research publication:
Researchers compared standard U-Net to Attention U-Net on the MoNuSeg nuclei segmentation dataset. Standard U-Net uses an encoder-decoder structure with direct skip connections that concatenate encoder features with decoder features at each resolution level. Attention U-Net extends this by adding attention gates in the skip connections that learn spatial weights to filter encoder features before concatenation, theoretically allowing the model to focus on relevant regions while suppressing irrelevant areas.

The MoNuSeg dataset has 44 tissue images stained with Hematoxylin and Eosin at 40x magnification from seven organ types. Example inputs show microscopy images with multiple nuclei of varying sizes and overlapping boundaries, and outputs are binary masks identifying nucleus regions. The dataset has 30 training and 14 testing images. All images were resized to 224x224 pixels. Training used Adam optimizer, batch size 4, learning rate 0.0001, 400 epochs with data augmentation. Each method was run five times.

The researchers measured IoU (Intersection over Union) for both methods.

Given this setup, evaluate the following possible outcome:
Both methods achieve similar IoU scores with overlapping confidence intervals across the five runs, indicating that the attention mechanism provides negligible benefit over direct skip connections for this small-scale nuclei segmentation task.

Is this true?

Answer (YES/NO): NO